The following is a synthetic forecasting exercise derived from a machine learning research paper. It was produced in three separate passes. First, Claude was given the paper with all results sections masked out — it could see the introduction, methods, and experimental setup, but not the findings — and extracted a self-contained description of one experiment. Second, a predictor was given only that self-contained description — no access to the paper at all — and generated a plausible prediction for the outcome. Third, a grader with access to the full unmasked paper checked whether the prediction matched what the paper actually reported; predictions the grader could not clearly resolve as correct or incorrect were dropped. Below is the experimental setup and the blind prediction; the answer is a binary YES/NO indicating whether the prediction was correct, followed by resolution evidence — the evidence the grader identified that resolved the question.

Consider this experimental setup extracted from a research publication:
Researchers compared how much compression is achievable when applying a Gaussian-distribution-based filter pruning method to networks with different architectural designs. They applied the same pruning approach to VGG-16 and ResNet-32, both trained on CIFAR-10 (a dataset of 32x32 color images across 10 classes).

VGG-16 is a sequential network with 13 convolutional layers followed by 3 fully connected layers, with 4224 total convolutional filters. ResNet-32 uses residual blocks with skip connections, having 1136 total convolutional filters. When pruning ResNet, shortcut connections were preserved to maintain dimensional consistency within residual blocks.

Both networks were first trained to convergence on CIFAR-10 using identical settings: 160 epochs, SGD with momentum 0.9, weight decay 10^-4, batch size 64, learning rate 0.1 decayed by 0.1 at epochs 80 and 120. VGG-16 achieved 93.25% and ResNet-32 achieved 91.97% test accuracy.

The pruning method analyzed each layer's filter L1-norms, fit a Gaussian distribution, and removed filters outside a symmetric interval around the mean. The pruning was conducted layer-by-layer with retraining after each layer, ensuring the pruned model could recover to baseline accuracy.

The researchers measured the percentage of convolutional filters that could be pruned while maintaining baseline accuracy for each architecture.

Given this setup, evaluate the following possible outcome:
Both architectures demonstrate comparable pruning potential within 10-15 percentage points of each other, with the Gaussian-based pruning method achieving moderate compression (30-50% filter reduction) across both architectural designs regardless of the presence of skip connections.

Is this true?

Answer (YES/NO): NO